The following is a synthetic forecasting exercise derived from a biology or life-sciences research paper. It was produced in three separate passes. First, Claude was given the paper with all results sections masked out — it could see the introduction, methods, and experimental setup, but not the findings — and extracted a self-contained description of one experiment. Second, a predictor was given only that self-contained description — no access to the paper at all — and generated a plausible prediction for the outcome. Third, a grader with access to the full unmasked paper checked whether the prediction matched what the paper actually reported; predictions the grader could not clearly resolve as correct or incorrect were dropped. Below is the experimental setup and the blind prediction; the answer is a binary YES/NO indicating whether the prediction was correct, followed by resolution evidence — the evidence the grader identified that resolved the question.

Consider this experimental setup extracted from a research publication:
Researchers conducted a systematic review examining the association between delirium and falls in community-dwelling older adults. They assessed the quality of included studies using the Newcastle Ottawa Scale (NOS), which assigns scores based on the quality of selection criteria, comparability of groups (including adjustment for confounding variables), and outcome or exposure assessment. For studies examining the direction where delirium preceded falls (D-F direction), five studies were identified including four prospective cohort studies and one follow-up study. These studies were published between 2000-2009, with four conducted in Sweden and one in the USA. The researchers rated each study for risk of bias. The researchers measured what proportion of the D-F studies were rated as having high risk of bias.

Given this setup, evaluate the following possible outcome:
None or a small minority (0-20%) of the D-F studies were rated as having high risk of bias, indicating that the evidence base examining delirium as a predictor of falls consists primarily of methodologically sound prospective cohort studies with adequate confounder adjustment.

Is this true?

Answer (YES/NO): NO